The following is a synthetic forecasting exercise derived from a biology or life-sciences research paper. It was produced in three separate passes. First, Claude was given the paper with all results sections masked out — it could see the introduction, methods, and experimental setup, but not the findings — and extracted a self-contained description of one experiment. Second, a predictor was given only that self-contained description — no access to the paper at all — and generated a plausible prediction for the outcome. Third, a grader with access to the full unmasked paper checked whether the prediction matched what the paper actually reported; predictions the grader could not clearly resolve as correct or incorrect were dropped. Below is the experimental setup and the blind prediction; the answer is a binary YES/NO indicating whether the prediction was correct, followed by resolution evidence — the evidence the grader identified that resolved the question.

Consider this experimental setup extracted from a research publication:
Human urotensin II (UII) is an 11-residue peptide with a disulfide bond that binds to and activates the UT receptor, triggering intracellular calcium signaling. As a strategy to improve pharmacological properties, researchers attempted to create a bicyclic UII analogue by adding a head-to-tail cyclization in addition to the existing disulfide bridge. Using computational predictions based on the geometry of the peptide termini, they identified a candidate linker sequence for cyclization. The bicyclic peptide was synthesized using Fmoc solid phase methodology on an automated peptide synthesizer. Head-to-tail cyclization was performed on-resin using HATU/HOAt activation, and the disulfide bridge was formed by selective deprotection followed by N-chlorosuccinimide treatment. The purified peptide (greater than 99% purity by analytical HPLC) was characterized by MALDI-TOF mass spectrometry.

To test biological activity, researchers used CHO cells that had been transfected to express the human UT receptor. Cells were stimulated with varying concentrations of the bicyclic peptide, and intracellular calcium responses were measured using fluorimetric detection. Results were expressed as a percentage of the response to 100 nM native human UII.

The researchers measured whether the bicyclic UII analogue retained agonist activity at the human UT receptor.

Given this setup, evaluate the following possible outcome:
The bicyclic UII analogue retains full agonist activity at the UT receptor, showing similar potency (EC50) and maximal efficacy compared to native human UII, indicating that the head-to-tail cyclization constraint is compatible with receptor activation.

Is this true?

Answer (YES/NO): NO